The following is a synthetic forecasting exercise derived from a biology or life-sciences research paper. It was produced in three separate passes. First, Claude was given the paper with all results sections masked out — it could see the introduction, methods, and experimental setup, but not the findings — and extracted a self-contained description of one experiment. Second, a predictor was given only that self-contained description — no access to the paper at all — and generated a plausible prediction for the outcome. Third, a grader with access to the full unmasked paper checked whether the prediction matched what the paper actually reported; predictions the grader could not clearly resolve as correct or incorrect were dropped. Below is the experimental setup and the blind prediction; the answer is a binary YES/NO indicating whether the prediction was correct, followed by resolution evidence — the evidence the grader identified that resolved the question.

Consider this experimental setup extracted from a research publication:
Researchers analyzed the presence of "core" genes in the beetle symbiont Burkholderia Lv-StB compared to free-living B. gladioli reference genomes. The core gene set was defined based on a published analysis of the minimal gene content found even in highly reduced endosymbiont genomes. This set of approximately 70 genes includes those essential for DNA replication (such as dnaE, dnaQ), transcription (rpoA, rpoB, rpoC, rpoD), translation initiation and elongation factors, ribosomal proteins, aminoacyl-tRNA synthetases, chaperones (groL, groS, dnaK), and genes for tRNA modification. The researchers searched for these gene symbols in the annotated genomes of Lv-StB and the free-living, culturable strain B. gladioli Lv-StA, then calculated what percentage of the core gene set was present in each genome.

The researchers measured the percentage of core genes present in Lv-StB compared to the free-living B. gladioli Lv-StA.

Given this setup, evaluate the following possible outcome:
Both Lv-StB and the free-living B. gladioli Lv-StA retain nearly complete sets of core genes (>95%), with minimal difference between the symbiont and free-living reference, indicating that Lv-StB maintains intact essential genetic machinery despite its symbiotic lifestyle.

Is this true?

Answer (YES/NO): NO